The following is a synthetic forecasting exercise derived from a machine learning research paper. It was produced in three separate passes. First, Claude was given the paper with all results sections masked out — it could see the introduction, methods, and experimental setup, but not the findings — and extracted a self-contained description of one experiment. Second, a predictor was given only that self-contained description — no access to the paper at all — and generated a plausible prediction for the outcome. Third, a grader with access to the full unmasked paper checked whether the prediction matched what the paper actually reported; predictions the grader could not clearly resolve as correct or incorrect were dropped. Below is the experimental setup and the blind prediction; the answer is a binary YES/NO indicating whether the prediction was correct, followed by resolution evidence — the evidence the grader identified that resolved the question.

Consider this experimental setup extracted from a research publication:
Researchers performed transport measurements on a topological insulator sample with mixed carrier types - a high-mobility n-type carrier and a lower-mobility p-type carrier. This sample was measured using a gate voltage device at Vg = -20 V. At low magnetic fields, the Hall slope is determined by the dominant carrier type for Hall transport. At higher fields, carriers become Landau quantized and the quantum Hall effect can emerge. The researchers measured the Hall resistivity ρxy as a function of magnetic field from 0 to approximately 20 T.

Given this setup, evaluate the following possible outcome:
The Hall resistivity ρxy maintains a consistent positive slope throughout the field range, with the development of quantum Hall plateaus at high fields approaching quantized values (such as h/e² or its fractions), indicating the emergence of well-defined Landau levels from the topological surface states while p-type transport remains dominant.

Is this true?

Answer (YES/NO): NO